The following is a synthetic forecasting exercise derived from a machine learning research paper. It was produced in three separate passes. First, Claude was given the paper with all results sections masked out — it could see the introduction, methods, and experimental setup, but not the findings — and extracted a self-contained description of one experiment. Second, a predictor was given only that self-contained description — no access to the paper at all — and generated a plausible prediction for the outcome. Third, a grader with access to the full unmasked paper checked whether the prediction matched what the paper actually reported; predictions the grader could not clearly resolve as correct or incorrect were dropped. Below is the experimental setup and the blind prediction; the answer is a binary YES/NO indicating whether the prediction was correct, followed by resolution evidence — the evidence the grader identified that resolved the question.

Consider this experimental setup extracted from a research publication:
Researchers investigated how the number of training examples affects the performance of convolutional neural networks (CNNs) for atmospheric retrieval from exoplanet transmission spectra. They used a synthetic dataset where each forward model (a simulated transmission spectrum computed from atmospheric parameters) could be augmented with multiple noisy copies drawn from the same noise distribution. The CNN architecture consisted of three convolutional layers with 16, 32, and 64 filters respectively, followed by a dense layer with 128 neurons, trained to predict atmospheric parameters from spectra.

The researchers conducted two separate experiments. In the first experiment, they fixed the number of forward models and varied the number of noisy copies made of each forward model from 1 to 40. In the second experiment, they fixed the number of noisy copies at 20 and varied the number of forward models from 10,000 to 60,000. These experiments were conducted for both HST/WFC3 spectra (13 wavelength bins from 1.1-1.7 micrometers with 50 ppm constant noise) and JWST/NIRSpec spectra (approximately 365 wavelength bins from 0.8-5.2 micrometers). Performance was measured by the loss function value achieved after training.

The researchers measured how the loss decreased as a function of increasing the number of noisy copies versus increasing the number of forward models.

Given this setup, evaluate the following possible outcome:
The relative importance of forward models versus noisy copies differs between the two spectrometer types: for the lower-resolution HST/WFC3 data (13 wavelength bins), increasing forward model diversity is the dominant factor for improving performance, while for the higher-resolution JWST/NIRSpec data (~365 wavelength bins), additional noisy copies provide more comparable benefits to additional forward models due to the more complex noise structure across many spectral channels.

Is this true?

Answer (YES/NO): NO